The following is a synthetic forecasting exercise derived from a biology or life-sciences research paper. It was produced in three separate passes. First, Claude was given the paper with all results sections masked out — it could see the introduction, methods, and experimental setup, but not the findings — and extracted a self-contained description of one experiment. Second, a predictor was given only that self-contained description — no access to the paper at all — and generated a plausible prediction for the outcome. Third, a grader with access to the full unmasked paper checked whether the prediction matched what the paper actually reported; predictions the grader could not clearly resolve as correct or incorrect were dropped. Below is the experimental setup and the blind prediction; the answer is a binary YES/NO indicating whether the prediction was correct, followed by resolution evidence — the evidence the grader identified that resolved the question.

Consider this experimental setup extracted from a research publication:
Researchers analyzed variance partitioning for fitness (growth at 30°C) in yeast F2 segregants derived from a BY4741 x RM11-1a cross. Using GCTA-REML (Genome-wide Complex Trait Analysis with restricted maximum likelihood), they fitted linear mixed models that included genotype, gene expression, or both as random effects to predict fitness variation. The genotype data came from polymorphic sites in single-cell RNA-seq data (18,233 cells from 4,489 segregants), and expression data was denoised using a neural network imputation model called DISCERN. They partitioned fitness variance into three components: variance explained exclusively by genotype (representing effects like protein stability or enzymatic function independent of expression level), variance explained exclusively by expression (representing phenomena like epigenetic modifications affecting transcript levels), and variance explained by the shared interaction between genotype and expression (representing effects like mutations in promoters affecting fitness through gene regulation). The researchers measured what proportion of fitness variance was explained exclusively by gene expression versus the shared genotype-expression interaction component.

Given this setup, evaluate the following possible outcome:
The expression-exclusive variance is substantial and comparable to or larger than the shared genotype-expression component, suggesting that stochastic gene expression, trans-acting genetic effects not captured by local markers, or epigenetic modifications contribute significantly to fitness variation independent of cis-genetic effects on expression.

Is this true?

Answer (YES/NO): NO